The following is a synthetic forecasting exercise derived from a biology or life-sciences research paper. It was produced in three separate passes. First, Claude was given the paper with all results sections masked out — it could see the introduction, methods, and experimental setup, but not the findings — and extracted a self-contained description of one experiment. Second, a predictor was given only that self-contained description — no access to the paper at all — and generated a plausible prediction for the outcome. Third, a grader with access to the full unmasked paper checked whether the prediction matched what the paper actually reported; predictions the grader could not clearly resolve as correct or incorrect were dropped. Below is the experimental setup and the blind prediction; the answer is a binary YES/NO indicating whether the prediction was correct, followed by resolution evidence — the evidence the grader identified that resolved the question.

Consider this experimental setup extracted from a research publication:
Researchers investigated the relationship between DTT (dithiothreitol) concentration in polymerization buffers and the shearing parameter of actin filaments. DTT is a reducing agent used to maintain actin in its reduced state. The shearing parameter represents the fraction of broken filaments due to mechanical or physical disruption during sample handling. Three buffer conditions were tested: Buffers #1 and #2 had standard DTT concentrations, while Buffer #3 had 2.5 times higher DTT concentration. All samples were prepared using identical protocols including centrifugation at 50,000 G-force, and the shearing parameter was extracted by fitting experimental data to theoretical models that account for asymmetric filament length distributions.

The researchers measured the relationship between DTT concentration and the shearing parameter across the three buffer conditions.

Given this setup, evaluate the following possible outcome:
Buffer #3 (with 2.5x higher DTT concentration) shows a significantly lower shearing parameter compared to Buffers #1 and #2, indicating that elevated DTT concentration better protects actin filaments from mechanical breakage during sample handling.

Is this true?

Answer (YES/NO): NO